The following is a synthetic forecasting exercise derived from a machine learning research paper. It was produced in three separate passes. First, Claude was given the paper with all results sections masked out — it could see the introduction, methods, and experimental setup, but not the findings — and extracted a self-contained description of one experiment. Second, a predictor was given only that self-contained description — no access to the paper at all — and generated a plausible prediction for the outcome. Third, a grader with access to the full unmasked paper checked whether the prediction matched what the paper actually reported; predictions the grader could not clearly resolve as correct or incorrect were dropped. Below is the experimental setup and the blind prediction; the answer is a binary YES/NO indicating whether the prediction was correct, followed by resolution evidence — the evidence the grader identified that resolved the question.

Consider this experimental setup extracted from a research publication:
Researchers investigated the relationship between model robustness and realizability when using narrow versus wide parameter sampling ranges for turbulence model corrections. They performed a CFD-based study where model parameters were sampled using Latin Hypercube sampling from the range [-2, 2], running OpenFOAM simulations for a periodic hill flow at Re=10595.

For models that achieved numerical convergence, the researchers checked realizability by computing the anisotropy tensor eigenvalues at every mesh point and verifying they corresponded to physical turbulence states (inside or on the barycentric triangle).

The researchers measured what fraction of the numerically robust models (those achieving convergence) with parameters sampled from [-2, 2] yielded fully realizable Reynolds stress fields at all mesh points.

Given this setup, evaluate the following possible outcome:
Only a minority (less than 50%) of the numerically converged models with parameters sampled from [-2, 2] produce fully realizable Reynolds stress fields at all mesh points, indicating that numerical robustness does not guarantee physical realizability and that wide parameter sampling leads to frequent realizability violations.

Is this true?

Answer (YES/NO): NO